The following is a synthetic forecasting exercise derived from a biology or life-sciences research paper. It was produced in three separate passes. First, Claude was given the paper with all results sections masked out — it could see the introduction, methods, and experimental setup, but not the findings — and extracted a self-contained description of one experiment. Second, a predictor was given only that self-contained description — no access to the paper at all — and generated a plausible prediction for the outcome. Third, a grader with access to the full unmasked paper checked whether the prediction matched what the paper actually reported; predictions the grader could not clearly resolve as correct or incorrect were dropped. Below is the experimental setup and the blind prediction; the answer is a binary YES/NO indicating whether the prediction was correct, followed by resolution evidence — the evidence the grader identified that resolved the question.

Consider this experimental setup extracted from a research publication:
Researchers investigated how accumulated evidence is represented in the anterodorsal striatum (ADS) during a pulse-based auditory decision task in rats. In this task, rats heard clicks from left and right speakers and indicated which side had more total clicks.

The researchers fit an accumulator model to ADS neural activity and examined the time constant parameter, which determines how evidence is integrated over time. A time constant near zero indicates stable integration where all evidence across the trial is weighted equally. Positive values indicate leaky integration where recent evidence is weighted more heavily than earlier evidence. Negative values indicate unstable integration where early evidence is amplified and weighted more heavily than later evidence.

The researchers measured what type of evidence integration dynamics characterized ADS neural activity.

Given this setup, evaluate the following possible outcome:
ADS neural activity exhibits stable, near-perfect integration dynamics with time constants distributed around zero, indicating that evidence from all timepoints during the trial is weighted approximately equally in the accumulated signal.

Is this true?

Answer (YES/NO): NO